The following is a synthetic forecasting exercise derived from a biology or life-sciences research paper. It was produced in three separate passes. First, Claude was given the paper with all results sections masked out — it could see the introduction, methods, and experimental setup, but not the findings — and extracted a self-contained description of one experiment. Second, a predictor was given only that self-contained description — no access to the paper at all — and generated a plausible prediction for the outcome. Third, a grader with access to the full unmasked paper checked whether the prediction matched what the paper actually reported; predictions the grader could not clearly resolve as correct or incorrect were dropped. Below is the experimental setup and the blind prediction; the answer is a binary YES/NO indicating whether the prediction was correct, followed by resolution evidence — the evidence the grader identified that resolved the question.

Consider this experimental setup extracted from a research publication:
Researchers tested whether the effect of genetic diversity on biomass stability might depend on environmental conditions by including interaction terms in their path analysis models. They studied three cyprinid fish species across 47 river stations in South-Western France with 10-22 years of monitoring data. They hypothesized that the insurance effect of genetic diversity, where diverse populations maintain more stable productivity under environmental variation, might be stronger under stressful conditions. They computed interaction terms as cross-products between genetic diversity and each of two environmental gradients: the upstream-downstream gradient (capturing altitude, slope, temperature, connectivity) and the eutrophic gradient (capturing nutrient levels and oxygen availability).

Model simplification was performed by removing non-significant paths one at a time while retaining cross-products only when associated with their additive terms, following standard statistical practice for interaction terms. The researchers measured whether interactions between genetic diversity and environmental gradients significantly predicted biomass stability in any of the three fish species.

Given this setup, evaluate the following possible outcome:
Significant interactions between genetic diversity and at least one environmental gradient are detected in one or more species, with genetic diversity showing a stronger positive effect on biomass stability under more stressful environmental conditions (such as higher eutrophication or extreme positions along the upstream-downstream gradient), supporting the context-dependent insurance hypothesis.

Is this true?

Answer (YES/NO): YES